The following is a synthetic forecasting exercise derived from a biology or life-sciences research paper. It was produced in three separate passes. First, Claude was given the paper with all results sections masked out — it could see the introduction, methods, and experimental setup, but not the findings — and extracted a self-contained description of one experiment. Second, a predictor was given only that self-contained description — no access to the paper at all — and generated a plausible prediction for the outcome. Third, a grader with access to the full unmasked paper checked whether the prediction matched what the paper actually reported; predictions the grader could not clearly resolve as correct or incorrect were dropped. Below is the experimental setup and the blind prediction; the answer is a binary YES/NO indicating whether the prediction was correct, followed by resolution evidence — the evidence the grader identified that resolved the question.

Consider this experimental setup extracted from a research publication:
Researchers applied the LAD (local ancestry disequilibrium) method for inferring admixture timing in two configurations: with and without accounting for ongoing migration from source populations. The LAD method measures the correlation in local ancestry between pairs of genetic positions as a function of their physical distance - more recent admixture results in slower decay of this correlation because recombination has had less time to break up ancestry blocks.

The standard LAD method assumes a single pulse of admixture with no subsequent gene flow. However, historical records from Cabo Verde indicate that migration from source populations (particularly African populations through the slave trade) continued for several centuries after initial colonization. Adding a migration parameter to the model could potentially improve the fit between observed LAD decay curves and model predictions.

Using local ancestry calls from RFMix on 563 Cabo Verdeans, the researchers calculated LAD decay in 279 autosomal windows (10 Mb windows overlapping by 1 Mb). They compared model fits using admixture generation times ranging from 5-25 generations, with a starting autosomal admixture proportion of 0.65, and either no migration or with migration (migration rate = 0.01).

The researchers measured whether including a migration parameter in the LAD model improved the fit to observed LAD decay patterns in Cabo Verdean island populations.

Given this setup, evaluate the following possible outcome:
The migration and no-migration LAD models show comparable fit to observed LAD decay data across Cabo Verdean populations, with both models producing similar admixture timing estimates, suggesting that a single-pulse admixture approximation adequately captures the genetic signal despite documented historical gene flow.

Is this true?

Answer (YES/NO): NO